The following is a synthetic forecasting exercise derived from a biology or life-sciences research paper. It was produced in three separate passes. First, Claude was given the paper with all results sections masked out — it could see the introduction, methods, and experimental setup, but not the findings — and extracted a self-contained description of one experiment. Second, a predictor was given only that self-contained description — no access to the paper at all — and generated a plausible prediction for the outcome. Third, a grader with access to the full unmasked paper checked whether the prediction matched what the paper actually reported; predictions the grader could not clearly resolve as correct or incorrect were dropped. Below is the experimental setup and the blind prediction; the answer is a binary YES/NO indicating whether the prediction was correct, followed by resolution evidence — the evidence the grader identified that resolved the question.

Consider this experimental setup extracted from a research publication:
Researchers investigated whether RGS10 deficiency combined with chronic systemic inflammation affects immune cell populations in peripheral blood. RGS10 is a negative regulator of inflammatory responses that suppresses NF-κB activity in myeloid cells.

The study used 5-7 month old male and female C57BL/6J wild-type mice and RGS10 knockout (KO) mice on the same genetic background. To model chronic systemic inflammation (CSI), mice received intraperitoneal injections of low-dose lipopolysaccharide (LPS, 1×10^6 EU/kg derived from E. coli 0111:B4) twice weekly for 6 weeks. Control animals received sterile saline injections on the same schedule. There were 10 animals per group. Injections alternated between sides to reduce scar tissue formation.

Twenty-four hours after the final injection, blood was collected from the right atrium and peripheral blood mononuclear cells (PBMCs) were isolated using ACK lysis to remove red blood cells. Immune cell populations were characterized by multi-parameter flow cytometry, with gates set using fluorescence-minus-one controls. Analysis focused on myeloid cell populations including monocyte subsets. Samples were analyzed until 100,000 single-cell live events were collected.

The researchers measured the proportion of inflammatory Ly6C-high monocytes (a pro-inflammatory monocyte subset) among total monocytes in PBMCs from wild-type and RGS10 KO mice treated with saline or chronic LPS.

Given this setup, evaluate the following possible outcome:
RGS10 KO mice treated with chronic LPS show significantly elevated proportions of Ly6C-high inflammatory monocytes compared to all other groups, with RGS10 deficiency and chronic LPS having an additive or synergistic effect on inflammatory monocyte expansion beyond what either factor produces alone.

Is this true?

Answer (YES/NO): NO